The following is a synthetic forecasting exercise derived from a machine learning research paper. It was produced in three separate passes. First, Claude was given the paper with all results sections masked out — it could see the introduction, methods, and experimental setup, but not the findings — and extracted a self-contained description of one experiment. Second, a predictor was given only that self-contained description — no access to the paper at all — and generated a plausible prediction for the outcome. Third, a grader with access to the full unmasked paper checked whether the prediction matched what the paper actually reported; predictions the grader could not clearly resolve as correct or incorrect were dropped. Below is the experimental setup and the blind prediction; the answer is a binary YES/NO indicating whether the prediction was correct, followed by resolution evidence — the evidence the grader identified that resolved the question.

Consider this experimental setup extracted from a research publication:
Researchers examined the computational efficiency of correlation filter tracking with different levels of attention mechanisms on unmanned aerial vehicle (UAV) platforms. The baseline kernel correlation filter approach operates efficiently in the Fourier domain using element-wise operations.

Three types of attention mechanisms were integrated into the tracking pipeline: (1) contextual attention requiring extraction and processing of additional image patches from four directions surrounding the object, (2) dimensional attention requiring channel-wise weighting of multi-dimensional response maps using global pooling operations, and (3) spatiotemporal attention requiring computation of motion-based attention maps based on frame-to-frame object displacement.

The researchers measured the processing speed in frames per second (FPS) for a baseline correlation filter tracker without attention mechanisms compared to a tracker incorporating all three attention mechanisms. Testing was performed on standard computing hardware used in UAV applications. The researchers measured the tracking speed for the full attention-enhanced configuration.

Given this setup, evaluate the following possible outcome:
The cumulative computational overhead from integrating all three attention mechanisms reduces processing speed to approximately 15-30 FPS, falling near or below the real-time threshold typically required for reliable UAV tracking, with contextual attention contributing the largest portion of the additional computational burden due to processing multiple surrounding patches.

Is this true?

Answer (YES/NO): YES